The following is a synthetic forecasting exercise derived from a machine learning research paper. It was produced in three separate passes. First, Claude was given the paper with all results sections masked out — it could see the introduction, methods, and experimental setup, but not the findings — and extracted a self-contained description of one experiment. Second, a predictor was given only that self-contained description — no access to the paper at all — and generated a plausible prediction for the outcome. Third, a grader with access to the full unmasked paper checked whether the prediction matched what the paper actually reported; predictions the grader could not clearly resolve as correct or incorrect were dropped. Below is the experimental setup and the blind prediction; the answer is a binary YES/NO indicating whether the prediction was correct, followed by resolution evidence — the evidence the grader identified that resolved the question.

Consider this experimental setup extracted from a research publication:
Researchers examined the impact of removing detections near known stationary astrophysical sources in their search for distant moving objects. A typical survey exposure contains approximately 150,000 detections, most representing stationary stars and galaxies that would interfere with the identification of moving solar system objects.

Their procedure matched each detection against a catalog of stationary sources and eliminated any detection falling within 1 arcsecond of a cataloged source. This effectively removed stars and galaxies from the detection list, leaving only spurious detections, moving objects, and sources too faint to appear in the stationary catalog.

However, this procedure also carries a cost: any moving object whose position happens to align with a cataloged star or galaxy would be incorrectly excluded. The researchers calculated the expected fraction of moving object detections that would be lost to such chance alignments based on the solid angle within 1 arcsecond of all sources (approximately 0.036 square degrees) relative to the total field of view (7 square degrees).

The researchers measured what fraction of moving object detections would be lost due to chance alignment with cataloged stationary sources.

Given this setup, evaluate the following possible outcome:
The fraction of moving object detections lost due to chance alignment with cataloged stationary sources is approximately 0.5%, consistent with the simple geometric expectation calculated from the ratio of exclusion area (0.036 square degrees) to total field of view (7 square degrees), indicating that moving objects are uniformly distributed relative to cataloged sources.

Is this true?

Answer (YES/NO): YES